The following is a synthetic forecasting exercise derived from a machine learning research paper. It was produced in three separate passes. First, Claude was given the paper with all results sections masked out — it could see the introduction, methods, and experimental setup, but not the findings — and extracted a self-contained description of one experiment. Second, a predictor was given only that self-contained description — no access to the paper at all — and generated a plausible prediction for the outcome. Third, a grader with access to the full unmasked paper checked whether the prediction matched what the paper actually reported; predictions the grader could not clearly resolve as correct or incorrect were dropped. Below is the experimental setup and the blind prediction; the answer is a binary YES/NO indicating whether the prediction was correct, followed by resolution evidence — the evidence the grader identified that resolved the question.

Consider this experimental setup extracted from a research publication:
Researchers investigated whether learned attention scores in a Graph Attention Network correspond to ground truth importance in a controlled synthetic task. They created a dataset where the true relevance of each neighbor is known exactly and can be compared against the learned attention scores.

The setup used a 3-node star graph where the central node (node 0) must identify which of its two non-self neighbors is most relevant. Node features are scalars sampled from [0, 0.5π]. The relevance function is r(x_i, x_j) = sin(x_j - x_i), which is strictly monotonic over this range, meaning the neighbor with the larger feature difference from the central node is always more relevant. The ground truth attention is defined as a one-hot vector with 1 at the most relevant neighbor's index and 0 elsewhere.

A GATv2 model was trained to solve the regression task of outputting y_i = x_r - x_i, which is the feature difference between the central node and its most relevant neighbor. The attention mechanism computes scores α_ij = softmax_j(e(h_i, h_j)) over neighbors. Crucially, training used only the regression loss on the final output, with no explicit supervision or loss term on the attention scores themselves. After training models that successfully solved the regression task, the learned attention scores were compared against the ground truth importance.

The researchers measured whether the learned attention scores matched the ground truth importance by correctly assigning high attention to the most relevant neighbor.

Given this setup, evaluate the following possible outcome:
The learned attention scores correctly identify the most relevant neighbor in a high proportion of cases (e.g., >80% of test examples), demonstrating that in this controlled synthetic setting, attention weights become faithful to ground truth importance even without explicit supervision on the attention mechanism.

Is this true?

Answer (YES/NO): NO